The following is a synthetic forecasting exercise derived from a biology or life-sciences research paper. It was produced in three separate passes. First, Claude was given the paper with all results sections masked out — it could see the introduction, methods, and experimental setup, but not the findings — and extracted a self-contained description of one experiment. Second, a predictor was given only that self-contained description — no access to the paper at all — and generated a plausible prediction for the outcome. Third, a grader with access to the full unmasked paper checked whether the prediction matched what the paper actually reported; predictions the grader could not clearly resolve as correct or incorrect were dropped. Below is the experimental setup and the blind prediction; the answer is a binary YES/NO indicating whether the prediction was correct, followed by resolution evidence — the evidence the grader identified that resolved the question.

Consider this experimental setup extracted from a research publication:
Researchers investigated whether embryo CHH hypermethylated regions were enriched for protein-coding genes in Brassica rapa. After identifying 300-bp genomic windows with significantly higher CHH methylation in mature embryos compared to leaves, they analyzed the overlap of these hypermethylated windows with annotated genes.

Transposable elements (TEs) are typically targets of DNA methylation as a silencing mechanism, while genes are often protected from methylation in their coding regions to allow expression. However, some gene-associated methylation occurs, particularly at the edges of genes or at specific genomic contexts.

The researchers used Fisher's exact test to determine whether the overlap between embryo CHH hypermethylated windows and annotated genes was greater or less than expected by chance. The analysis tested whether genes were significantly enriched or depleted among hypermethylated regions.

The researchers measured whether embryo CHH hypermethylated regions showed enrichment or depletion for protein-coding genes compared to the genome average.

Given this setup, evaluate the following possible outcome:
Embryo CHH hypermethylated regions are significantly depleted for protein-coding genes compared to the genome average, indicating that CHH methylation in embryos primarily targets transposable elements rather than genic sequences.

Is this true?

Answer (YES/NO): YES